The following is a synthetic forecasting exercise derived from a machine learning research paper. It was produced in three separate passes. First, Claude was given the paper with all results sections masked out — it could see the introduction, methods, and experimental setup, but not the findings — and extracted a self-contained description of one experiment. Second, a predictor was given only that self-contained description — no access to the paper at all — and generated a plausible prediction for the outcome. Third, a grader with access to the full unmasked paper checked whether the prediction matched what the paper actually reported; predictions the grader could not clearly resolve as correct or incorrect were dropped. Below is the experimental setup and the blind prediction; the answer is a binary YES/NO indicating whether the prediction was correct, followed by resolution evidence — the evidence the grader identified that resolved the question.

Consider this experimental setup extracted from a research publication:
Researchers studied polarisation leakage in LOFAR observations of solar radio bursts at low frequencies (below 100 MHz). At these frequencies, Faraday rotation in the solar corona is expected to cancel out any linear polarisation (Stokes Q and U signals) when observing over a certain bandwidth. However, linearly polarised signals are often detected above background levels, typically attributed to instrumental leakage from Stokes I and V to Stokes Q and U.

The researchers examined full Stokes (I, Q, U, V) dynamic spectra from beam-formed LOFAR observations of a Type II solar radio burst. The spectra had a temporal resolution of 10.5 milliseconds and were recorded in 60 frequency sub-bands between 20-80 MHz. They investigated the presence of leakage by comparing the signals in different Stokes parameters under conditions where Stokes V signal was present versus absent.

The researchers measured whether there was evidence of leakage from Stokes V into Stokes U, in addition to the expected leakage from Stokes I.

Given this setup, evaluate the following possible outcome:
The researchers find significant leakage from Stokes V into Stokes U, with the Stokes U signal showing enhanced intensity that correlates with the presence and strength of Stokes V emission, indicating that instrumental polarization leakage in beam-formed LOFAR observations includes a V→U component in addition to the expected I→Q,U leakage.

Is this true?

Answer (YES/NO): YES